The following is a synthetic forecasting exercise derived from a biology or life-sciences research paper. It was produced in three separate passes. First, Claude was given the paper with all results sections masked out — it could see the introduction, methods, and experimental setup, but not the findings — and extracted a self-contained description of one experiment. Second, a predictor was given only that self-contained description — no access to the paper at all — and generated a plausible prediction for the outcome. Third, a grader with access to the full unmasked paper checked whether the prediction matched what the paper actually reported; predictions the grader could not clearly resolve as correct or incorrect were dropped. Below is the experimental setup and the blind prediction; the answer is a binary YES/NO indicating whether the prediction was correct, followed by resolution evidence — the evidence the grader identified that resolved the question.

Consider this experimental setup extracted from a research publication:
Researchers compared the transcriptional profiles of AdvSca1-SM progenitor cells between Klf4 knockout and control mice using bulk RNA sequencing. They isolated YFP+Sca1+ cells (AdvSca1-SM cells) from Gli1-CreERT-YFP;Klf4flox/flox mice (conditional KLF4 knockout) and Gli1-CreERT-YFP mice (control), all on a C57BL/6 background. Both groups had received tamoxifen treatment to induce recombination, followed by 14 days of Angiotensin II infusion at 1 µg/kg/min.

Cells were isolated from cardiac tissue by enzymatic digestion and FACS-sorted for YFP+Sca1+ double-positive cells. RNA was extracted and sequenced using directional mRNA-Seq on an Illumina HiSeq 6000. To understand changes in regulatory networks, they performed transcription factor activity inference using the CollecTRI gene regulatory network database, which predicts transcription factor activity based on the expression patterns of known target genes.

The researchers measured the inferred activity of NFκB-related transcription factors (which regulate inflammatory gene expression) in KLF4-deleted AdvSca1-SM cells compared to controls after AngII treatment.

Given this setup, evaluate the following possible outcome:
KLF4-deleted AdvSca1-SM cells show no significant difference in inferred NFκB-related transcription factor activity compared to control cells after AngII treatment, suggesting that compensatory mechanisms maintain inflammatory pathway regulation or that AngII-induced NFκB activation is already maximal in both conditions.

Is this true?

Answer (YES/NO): NO